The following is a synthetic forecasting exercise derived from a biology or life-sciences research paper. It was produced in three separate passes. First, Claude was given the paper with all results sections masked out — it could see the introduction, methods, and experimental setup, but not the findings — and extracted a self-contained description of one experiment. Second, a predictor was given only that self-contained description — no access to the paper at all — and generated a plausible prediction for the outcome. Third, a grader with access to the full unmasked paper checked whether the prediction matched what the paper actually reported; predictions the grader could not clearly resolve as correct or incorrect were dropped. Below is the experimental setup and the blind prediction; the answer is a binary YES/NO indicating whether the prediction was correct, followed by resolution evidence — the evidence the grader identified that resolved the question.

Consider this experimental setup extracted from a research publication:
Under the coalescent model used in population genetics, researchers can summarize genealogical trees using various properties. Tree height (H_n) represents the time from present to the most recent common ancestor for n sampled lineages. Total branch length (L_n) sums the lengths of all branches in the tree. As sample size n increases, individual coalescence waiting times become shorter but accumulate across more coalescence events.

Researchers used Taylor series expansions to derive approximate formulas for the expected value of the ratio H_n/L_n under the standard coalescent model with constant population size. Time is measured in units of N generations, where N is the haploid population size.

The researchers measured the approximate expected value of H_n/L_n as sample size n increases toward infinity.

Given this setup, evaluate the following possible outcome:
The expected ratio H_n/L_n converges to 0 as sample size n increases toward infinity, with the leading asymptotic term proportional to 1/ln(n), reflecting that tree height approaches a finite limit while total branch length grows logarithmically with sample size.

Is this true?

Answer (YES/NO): NO